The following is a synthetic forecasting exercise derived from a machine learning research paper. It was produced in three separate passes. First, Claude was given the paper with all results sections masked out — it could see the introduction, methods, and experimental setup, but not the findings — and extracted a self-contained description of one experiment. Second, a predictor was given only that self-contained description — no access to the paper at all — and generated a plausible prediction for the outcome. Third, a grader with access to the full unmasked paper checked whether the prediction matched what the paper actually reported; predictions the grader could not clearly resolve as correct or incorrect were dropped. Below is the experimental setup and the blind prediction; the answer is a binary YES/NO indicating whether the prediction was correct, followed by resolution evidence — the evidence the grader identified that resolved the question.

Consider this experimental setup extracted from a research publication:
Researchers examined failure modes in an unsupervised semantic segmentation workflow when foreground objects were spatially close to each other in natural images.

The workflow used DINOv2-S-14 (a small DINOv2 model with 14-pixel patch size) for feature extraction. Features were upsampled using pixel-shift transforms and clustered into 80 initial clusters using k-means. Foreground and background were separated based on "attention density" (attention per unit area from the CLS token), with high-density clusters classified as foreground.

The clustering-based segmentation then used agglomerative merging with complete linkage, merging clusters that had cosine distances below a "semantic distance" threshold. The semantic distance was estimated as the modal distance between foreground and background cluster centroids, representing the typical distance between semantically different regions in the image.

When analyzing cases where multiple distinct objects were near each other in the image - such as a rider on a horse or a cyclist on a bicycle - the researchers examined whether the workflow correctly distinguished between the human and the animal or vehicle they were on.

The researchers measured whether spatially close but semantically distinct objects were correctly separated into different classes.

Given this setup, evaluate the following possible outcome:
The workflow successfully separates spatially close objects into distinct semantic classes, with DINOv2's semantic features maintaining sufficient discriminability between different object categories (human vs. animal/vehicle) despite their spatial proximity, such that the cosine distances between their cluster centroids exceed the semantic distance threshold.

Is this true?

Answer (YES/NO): NO